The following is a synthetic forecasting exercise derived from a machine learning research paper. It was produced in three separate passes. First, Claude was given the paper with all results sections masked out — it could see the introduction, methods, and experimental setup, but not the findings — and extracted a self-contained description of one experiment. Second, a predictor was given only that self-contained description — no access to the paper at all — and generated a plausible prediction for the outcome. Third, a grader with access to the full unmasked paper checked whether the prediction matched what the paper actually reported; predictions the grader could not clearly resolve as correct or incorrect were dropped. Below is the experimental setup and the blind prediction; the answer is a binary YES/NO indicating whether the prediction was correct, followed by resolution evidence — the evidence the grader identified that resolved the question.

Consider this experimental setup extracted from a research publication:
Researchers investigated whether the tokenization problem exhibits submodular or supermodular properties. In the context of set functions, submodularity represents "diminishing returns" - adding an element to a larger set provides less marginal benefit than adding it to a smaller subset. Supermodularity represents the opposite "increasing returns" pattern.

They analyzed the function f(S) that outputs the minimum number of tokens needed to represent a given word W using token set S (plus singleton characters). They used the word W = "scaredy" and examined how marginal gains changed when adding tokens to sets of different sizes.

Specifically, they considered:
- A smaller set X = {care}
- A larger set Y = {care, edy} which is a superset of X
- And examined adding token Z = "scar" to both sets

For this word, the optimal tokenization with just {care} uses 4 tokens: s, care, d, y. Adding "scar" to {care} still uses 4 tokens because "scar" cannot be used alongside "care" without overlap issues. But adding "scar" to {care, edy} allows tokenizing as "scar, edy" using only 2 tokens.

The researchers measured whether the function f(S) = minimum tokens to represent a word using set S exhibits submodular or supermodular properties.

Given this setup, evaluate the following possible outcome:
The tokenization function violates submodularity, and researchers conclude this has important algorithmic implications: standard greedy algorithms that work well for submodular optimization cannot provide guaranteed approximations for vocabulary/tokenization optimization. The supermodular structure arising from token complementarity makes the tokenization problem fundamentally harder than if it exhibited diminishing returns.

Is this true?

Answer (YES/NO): NO